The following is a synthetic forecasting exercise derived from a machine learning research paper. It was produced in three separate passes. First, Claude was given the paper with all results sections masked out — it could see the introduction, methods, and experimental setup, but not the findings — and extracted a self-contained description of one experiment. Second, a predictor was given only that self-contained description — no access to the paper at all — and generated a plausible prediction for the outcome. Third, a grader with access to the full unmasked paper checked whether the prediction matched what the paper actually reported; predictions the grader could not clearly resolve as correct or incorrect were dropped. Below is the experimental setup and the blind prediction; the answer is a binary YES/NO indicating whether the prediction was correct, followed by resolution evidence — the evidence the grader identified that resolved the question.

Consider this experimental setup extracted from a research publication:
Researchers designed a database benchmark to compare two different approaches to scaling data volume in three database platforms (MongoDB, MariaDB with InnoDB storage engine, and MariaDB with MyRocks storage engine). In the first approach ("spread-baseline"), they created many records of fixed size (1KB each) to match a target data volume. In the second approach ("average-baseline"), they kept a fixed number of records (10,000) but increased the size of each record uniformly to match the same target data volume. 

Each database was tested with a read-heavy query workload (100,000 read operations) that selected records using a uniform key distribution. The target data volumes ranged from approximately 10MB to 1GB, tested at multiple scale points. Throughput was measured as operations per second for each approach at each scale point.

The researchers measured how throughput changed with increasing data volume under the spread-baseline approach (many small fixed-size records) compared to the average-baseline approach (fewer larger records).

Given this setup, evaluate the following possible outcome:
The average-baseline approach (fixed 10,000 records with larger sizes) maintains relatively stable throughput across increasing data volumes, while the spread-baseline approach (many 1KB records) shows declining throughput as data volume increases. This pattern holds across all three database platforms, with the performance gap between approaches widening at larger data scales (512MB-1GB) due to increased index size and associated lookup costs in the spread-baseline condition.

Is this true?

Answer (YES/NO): NO